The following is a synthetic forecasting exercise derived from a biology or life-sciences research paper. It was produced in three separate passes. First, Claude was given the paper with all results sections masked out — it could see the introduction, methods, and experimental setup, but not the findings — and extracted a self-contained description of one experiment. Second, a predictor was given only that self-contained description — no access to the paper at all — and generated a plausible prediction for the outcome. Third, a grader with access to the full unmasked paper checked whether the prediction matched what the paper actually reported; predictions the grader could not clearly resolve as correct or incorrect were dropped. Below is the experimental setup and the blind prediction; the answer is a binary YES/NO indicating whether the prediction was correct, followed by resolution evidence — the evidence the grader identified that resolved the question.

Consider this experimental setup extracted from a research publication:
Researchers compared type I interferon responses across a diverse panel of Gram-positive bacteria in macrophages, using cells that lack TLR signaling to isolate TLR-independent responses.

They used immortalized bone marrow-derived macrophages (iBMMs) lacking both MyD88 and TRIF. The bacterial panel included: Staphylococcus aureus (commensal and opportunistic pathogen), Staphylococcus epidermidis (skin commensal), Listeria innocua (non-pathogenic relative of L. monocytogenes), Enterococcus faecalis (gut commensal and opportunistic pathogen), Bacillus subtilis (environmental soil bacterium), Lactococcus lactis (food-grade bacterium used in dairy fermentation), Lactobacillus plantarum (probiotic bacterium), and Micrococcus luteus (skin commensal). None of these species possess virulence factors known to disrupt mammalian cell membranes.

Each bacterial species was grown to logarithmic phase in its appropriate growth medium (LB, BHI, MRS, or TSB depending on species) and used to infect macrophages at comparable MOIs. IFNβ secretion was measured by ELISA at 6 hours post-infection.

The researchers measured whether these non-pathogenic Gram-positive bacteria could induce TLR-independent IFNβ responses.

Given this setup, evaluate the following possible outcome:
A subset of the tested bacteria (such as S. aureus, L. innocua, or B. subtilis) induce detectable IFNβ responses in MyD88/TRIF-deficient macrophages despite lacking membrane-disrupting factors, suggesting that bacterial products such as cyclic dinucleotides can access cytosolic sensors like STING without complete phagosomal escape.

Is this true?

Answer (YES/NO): NO